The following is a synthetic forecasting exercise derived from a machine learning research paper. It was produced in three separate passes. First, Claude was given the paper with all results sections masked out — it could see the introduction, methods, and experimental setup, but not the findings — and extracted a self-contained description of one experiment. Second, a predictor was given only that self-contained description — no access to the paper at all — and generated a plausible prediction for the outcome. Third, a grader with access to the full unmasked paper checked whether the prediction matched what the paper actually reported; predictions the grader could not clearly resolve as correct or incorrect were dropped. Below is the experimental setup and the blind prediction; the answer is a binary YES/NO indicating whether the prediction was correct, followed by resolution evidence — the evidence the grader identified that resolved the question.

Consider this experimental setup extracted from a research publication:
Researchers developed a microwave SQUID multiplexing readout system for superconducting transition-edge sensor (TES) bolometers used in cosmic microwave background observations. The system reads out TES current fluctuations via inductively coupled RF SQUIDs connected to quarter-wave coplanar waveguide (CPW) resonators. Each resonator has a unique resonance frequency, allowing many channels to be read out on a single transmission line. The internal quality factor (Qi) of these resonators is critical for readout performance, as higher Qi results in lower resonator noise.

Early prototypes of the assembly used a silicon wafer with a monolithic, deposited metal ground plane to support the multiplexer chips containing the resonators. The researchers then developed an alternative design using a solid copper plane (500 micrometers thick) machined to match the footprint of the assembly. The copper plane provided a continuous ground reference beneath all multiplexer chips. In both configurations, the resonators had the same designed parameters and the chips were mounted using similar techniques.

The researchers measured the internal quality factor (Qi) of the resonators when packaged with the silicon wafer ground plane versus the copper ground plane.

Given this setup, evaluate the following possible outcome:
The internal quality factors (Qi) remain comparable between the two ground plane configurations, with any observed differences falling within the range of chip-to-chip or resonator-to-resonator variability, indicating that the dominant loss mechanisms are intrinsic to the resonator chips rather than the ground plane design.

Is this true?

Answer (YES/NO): NO